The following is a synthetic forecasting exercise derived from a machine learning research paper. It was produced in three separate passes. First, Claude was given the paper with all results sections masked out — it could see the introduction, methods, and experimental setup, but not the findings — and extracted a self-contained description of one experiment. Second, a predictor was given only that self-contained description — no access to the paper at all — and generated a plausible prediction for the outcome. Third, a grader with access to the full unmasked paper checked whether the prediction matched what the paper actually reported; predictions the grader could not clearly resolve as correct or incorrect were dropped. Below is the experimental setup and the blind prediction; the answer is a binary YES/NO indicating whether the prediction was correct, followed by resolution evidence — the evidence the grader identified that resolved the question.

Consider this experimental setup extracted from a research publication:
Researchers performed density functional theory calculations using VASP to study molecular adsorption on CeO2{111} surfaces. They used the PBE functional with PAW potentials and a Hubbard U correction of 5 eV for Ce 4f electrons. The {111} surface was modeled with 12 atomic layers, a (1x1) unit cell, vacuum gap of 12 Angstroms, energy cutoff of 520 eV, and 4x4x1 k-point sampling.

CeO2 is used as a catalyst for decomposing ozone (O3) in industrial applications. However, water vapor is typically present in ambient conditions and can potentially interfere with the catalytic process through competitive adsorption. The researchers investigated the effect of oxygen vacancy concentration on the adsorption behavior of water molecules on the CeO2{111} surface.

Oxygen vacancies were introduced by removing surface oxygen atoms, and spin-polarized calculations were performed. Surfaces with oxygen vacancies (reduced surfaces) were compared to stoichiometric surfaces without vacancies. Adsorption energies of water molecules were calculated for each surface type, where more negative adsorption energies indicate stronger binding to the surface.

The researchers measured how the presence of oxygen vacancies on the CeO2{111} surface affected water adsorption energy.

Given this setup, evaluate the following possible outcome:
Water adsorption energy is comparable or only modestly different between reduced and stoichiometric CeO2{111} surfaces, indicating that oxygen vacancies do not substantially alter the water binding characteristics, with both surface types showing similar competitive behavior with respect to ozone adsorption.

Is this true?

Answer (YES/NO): NO